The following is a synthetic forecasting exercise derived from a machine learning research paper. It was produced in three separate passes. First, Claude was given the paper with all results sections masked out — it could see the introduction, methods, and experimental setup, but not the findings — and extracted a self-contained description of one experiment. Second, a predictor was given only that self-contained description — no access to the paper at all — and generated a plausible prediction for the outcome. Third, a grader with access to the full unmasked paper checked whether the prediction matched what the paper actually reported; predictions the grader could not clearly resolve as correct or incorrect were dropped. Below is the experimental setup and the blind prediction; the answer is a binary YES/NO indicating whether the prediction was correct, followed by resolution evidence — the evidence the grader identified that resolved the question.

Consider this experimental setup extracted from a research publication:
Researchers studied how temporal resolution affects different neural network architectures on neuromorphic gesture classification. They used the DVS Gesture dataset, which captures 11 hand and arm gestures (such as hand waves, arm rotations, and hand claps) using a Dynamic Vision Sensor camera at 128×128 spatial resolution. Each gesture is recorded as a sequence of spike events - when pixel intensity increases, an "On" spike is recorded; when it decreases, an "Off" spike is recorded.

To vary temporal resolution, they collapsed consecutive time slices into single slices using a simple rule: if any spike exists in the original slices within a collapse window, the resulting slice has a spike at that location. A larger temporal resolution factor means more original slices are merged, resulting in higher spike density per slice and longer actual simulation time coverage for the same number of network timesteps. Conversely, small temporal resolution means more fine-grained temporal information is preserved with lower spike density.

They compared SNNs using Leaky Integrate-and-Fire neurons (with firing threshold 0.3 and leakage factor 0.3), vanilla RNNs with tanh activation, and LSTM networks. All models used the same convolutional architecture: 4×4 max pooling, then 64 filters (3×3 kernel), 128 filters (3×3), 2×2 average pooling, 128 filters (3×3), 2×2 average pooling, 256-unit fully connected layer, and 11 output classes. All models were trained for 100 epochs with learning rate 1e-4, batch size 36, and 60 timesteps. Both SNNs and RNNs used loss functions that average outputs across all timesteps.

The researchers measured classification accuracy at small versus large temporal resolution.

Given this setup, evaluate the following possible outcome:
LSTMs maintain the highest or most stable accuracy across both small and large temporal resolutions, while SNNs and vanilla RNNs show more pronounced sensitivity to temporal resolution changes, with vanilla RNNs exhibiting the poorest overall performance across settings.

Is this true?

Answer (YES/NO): NO